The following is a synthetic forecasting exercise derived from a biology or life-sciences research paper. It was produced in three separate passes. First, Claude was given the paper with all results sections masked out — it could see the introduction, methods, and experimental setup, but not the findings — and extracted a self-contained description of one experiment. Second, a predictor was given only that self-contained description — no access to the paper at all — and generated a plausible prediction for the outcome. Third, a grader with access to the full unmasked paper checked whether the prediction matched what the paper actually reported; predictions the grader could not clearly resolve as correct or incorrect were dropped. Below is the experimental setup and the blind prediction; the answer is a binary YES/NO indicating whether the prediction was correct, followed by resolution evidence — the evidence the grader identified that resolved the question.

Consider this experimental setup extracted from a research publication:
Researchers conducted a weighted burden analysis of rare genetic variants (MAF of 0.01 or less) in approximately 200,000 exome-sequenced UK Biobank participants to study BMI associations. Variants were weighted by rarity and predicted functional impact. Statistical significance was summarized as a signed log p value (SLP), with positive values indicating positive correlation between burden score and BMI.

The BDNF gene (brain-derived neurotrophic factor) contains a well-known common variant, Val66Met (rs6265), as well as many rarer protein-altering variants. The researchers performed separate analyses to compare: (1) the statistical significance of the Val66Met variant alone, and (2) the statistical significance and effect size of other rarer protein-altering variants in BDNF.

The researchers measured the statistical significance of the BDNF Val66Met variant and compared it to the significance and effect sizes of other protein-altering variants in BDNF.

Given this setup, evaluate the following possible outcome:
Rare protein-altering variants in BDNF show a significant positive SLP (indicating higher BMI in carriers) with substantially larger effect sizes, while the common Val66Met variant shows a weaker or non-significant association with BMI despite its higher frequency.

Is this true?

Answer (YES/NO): NO